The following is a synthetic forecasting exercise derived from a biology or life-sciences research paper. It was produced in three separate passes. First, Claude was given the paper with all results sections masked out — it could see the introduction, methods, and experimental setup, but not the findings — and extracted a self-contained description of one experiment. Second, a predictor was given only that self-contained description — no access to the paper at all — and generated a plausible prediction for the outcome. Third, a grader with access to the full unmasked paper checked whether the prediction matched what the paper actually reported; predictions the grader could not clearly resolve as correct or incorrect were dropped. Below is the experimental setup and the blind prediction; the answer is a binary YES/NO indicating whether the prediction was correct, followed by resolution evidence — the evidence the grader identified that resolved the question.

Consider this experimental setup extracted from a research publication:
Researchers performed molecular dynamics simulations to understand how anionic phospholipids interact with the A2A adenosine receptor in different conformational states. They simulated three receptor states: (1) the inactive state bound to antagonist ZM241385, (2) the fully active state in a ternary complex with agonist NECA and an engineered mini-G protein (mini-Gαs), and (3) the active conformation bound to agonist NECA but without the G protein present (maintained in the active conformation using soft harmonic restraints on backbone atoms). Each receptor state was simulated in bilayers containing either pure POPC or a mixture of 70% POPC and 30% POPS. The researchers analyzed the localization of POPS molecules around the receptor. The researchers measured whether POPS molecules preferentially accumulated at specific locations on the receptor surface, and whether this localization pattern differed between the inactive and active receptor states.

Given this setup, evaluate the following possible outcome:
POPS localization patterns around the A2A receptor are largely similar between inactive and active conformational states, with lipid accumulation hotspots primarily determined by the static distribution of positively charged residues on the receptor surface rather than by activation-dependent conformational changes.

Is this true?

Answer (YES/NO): NO